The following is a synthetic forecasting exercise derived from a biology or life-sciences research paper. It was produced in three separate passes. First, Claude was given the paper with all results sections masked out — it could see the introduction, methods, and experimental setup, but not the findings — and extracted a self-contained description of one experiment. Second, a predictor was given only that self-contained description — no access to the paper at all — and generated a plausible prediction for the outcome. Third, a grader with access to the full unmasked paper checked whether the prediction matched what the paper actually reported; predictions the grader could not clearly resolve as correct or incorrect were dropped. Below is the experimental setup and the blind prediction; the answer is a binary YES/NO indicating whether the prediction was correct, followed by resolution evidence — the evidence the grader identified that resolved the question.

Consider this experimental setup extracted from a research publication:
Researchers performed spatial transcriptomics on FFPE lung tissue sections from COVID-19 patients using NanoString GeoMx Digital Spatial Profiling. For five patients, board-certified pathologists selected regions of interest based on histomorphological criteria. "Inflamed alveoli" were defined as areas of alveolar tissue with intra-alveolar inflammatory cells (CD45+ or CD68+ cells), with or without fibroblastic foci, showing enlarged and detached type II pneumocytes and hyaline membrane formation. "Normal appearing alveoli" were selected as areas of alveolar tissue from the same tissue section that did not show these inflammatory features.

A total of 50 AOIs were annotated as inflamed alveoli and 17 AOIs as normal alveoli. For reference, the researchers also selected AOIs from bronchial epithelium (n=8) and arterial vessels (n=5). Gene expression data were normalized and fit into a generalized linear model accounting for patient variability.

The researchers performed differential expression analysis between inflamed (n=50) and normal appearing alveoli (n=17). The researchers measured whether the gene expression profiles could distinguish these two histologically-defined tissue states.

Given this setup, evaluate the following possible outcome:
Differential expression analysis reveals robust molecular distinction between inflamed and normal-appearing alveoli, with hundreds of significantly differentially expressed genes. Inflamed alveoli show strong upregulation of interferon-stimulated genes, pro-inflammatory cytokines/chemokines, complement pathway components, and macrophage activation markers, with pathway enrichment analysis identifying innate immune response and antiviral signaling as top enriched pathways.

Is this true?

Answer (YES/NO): YES